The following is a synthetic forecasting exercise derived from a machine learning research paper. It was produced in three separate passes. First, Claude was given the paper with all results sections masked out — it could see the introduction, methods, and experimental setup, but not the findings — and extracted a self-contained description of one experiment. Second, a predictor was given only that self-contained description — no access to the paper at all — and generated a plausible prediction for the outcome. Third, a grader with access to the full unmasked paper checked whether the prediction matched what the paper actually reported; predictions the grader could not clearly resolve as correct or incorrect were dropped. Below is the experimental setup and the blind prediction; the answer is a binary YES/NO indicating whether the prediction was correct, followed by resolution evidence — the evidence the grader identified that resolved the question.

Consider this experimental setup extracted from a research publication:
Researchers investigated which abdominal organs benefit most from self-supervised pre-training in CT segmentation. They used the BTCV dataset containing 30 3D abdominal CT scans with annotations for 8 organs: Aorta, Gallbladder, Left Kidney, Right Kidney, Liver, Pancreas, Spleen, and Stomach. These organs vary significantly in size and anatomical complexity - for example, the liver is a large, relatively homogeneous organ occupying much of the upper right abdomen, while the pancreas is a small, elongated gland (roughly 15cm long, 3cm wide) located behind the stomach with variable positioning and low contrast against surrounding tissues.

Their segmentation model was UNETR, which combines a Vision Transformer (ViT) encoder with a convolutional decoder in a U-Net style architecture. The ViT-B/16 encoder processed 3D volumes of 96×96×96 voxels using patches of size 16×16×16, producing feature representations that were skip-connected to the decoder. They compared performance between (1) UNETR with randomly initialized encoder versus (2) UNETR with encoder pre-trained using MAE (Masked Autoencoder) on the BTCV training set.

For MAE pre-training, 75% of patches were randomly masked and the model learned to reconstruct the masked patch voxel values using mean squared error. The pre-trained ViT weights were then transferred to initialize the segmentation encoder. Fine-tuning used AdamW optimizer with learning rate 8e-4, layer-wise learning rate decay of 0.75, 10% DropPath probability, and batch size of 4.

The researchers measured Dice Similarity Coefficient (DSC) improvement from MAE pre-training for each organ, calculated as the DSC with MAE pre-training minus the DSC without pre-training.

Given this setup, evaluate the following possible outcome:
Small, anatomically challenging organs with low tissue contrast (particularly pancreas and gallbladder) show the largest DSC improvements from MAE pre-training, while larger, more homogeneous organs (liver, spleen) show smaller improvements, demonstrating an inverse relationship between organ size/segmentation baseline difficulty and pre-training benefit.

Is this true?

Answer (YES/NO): NO